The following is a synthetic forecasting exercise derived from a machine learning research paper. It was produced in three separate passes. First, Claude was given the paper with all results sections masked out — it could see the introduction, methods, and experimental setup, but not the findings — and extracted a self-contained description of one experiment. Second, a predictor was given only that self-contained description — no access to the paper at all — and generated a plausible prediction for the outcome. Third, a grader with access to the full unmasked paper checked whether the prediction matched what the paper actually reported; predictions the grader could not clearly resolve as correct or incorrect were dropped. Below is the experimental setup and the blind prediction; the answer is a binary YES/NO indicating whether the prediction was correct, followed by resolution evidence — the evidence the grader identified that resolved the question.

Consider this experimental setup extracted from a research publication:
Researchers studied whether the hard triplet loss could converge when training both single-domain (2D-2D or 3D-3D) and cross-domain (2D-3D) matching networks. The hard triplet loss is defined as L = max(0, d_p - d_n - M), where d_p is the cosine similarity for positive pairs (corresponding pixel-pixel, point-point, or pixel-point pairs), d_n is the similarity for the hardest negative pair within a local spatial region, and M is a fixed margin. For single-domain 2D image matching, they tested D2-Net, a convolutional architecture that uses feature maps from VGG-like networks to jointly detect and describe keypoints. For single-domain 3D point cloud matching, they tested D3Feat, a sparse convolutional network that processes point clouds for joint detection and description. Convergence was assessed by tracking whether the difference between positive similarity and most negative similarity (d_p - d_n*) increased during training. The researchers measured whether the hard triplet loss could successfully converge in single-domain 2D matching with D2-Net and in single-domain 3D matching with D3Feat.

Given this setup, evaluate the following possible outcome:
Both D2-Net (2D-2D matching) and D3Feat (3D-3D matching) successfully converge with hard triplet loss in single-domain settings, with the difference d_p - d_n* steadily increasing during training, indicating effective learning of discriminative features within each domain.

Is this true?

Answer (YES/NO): NO